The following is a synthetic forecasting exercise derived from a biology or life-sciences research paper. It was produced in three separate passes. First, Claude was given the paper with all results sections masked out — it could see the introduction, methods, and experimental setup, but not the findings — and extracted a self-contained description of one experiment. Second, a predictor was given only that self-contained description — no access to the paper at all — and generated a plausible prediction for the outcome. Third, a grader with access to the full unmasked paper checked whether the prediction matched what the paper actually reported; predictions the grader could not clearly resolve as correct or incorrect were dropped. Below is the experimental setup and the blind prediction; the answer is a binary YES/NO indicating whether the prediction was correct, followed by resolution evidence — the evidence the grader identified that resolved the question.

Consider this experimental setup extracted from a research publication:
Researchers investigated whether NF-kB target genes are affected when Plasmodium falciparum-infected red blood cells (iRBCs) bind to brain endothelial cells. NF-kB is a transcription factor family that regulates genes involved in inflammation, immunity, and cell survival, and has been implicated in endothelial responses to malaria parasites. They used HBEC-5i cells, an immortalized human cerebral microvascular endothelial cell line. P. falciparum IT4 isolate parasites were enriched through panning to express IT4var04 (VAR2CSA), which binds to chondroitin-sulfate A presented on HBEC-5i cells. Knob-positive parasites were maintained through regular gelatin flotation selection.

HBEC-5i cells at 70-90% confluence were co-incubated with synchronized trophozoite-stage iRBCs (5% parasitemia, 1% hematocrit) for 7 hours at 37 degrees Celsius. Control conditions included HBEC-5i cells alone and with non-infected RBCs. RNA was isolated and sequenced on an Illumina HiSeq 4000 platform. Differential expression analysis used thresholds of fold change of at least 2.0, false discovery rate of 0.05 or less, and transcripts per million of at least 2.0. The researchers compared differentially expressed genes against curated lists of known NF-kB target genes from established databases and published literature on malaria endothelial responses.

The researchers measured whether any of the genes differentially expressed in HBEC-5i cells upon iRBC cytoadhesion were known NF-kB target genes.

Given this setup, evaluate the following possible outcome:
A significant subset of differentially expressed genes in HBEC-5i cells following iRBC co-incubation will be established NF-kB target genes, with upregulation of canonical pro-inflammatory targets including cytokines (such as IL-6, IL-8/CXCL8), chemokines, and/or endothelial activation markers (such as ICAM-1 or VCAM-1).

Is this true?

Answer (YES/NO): YES